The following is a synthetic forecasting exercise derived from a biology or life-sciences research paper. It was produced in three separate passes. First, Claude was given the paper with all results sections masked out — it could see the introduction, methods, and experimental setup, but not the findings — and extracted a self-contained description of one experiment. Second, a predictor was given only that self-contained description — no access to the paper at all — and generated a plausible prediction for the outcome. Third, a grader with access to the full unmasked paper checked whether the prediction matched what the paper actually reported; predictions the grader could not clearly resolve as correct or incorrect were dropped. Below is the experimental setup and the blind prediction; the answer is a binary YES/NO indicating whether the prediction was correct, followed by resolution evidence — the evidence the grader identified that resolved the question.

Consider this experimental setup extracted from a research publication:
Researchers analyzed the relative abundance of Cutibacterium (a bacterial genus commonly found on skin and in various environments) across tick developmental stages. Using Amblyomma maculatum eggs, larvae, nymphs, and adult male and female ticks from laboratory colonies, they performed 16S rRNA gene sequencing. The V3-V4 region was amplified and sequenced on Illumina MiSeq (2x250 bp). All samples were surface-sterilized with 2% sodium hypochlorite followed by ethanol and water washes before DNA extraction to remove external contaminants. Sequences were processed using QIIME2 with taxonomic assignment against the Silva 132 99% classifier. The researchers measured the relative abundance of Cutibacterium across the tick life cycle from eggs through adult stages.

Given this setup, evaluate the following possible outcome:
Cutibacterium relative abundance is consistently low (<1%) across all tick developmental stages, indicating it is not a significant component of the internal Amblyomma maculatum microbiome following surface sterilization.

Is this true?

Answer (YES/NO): NO